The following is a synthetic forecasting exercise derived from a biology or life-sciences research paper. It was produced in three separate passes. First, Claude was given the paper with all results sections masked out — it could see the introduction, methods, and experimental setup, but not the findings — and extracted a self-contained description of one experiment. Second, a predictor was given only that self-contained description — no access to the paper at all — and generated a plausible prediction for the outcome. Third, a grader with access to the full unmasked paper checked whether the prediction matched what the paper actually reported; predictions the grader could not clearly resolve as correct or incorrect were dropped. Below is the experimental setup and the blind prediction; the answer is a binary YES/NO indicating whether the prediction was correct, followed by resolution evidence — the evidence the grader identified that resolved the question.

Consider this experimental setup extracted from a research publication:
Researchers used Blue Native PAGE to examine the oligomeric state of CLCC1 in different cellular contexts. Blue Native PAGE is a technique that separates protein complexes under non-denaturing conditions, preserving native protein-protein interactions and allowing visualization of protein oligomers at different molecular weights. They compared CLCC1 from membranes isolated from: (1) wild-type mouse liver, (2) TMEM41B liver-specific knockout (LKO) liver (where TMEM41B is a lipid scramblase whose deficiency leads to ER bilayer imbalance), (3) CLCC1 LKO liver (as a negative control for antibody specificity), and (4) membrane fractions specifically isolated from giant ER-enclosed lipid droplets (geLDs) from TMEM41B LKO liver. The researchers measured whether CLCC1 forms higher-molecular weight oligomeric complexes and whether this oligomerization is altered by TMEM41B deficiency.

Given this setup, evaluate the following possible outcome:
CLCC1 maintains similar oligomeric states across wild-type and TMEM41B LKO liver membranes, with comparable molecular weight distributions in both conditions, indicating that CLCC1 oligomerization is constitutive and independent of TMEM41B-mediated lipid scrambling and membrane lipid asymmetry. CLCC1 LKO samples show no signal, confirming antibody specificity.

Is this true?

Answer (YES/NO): NO